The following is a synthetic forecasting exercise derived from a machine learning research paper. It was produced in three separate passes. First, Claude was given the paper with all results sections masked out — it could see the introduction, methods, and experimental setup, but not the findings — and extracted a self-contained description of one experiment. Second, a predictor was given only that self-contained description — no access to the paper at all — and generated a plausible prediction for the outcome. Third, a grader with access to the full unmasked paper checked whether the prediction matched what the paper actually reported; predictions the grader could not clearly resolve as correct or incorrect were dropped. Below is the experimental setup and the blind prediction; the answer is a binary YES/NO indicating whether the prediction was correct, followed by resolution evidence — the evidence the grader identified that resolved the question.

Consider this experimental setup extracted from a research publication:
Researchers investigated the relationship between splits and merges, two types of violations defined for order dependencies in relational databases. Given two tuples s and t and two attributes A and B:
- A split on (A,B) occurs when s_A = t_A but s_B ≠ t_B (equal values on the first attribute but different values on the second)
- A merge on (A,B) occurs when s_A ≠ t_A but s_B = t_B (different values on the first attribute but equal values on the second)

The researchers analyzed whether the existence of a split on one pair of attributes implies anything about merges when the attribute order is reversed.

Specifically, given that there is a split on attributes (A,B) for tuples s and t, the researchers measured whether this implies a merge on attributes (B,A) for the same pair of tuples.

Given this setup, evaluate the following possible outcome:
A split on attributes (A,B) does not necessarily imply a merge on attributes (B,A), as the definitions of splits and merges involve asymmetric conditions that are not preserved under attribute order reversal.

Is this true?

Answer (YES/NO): NO